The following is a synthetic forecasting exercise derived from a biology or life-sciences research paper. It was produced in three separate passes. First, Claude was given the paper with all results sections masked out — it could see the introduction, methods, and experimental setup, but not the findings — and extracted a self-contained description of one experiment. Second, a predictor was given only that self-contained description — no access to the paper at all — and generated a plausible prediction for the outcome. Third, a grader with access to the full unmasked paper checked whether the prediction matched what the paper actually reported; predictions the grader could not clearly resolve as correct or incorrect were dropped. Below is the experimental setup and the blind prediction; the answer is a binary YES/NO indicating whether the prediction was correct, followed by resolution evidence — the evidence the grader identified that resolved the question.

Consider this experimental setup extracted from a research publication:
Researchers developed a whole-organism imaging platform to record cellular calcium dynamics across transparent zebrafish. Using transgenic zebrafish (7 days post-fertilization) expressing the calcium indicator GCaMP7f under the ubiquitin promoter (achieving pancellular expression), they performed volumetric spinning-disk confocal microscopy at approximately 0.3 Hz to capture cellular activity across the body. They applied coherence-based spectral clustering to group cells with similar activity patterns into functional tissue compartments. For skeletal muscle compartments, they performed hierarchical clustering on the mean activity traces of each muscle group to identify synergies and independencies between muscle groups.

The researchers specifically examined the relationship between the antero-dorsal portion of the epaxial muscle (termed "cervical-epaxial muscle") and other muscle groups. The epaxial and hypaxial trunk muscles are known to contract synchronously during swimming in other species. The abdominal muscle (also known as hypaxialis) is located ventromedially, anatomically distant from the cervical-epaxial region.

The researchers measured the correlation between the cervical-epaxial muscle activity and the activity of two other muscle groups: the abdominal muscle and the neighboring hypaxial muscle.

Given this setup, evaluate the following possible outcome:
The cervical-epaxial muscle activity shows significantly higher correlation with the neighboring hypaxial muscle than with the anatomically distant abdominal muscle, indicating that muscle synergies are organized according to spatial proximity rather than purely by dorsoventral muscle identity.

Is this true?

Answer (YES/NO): NO